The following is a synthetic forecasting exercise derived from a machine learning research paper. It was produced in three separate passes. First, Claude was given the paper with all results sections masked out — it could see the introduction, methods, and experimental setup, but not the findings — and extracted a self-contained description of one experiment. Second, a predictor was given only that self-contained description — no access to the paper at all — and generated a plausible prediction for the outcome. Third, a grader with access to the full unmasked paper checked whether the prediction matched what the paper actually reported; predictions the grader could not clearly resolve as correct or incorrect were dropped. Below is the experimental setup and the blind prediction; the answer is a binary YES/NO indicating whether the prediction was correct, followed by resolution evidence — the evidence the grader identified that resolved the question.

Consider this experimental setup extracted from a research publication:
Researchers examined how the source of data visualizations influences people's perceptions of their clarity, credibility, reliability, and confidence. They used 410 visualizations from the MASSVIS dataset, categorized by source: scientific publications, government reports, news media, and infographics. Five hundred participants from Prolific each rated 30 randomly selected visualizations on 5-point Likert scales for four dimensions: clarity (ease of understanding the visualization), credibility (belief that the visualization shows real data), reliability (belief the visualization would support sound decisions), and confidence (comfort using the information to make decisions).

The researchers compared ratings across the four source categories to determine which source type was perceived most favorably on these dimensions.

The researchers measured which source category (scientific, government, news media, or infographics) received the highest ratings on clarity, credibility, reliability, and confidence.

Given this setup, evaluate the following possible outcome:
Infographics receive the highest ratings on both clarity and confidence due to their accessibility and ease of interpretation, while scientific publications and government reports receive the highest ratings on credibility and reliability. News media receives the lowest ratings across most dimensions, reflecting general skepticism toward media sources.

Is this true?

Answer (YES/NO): NO